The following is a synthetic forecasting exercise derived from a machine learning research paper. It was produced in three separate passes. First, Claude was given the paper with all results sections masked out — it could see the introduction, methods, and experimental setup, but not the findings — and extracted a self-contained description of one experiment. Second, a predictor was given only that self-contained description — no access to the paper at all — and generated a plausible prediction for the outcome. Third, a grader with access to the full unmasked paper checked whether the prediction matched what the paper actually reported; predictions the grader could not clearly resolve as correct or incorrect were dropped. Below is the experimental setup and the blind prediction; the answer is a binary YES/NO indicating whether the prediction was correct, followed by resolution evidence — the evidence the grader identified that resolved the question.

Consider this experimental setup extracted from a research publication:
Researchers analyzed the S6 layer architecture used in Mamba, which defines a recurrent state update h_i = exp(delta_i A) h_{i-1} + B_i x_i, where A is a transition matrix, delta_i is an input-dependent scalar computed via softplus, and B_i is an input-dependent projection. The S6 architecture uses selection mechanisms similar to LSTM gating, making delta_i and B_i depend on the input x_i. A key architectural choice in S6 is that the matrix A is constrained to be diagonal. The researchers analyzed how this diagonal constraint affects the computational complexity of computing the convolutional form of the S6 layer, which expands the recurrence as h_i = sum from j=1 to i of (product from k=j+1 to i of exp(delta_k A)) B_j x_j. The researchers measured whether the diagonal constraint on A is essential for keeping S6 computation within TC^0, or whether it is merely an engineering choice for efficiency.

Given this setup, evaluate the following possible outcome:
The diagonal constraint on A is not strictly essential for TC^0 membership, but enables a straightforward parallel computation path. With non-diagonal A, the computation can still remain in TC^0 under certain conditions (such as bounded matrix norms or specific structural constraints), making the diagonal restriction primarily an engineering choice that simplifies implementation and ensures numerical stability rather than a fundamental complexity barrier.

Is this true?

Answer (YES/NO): YES